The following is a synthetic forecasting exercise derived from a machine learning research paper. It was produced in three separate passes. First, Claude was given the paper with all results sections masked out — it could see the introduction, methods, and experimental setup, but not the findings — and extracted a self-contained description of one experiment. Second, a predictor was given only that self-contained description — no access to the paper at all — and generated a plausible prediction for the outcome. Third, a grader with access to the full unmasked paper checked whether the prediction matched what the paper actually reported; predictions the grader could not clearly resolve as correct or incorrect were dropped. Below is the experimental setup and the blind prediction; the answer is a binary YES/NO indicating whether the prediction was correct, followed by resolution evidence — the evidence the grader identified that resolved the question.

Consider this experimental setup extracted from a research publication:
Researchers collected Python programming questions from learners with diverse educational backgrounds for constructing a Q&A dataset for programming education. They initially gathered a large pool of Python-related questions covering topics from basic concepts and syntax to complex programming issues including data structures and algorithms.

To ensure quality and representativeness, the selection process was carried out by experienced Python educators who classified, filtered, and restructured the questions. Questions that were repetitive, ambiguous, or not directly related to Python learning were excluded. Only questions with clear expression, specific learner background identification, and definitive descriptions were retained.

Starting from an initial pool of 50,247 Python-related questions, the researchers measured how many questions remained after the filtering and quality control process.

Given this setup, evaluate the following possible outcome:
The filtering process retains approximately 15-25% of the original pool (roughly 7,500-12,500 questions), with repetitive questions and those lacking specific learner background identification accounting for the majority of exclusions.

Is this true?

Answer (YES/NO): YES